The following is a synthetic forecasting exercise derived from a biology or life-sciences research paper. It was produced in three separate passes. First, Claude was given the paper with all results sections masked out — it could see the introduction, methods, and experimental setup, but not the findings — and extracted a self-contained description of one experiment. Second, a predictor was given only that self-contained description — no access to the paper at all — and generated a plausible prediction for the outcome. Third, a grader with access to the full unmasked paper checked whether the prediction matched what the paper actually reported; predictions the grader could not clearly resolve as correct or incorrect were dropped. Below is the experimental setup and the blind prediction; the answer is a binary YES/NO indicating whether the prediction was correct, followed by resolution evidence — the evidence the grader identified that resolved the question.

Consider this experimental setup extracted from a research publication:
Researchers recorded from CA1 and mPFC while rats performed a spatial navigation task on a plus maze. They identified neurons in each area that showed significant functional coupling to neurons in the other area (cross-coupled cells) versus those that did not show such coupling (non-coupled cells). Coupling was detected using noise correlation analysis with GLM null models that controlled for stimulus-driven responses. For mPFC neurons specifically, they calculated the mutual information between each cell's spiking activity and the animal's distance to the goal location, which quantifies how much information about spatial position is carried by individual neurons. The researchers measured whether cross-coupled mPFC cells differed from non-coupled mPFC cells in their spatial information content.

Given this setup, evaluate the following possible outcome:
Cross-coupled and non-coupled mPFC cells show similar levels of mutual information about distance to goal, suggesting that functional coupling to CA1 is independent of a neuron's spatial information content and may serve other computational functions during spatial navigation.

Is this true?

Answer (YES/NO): NO